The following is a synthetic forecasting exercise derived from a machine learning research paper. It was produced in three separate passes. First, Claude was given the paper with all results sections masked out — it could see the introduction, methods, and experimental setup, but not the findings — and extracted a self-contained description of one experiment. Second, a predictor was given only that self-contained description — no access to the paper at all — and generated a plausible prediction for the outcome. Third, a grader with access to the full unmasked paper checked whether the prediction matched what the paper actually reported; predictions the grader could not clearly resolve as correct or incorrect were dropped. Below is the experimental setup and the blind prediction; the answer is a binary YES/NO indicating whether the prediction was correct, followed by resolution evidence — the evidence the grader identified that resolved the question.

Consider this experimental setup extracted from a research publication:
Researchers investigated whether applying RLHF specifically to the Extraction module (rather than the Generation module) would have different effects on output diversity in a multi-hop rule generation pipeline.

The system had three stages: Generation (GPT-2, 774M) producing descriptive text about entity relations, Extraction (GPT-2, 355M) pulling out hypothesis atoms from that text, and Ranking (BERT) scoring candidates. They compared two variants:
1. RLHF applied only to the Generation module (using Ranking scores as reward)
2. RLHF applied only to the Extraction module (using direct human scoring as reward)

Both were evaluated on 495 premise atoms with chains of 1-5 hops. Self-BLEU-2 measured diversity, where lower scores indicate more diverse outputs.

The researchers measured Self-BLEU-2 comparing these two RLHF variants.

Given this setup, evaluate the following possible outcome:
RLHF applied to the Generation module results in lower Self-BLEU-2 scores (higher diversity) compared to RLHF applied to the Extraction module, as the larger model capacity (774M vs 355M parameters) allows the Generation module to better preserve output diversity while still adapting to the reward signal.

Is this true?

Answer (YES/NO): NO